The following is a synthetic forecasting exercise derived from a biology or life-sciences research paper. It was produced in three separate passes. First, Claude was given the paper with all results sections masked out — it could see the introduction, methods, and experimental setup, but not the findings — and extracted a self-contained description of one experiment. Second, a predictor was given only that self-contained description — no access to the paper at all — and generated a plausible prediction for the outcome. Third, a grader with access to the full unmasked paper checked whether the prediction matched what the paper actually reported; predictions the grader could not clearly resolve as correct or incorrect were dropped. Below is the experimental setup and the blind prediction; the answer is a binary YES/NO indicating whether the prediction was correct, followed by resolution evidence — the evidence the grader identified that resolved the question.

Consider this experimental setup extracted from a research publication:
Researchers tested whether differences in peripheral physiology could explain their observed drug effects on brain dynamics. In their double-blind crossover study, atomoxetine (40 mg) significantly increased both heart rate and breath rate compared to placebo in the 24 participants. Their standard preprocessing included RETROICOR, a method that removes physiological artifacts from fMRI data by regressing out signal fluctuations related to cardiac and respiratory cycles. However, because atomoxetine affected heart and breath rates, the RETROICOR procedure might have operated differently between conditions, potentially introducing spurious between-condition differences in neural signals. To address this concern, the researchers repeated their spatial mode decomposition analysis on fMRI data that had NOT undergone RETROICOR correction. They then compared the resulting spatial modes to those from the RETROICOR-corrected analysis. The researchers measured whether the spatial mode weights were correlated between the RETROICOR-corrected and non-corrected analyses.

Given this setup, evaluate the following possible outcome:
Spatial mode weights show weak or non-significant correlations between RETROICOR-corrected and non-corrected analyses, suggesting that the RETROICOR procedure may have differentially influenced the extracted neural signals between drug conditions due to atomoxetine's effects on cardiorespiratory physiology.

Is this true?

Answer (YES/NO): NO